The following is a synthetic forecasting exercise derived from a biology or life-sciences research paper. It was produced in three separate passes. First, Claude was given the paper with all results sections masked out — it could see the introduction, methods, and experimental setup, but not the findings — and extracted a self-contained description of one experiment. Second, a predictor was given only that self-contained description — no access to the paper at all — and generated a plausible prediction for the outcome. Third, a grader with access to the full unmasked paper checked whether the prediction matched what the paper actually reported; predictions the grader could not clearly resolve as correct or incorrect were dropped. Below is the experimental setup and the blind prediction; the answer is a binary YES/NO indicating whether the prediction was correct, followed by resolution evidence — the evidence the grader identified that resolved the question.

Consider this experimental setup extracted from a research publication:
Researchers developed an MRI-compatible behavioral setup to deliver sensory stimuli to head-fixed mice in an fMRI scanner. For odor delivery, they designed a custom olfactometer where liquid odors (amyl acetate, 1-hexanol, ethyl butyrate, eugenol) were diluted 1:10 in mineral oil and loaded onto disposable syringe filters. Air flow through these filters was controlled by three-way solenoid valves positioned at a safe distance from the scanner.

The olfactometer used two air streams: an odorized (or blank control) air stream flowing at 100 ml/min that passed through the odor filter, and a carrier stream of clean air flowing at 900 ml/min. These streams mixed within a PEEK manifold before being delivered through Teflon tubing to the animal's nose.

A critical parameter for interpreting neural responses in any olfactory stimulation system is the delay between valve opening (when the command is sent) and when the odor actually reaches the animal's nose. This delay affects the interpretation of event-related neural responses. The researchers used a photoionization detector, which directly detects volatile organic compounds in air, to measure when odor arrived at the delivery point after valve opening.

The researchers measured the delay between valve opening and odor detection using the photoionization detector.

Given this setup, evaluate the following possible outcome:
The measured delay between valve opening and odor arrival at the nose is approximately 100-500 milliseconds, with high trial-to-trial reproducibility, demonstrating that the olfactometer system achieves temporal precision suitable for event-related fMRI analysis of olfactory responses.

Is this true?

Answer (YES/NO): NO